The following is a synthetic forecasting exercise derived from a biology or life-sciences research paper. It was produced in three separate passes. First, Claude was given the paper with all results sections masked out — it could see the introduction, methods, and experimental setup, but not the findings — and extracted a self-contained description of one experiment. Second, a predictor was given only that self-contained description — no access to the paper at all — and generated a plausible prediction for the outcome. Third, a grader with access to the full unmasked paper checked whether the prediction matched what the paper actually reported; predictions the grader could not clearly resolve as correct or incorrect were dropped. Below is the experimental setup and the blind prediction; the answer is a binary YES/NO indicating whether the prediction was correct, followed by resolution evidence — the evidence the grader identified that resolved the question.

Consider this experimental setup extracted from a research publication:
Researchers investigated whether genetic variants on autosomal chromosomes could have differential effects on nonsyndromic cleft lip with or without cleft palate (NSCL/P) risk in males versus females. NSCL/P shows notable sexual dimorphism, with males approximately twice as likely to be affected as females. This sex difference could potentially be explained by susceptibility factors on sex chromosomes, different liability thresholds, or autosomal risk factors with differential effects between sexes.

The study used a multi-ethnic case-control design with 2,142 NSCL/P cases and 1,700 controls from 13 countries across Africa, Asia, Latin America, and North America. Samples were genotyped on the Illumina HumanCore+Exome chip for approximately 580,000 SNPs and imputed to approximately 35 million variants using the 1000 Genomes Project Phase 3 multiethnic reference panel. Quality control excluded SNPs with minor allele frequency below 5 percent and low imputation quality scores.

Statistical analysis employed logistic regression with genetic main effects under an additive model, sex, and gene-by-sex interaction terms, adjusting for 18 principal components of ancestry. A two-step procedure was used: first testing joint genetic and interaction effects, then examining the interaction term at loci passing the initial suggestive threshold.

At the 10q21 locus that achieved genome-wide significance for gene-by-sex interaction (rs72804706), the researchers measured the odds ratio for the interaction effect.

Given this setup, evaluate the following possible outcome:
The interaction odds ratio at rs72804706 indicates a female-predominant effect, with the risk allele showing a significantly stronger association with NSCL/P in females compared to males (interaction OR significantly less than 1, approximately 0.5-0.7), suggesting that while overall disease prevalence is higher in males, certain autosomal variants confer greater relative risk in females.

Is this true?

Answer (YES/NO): NO